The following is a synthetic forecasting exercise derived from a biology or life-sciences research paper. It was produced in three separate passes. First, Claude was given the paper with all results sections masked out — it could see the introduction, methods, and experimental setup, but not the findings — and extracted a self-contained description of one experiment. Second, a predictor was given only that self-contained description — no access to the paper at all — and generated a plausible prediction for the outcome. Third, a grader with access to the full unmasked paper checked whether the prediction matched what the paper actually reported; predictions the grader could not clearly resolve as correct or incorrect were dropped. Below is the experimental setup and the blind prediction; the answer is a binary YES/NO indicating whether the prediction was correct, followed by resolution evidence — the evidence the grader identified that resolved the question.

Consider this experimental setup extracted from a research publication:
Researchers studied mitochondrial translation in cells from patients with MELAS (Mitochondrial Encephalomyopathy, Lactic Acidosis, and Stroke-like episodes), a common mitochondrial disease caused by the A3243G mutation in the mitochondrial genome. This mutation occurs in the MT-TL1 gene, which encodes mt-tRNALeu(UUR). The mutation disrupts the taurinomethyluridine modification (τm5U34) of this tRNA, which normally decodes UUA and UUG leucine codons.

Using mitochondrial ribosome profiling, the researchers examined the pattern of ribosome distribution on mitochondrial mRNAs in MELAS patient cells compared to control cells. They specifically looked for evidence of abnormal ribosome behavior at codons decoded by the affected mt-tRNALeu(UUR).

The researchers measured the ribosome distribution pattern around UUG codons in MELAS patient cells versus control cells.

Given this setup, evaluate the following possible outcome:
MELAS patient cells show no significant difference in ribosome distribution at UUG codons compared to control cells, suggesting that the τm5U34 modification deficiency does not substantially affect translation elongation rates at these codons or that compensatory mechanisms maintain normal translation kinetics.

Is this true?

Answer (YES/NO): NO